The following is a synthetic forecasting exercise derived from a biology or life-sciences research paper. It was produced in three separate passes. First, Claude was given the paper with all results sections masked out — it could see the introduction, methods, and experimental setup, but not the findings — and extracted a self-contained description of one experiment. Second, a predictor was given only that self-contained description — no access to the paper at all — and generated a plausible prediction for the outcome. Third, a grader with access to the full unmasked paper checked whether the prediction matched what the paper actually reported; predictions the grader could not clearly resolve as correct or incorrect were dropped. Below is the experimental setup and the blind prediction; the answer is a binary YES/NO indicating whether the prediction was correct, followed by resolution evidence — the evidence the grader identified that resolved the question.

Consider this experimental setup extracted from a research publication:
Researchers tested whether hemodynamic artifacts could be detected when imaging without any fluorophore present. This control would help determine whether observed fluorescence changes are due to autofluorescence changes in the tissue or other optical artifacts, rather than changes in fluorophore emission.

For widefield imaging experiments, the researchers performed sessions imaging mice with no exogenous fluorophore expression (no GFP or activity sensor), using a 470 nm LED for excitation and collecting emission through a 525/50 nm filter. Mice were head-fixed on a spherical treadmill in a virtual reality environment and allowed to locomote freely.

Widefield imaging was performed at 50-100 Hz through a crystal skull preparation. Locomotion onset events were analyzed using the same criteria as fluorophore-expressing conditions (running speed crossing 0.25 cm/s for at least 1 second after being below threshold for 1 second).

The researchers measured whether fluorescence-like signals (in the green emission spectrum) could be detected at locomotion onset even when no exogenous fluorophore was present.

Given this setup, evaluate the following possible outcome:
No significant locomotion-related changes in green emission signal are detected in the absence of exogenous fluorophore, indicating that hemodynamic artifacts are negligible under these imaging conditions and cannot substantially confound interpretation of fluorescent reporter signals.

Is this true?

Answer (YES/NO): NO